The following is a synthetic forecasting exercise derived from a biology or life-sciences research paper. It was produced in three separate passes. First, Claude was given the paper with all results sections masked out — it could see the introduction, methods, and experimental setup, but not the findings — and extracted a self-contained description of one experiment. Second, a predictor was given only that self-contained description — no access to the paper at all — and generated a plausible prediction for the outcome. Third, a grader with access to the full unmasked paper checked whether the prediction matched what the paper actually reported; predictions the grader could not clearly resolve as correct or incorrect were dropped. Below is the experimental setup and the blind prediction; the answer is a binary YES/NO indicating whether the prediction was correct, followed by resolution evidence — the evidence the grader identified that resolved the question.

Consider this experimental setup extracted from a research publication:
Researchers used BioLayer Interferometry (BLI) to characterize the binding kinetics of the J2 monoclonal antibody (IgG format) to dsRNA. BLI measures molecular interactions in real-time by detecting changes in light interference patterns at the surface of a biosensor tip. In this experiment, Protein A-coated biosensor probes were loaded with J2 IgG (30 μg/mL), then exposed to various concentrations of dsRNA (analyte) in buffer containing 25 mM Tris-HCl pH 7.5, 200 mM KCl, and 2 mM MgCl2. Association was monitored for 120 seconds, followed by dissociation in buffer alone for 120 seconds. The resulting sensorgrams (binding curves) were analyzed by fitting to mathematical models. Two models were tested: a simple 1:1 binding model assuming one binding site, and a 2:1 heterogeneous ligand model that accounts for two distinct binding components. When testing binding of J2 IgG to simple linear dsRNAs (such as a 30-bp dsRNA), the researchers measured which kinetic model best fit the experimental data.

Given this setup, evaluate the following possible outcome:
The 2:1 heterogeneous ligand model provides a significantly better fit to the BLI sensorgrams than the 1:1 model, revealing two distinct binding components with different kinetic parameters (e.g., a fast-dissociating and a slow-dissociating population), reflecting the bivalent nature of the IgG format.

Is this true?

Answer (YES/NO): YES